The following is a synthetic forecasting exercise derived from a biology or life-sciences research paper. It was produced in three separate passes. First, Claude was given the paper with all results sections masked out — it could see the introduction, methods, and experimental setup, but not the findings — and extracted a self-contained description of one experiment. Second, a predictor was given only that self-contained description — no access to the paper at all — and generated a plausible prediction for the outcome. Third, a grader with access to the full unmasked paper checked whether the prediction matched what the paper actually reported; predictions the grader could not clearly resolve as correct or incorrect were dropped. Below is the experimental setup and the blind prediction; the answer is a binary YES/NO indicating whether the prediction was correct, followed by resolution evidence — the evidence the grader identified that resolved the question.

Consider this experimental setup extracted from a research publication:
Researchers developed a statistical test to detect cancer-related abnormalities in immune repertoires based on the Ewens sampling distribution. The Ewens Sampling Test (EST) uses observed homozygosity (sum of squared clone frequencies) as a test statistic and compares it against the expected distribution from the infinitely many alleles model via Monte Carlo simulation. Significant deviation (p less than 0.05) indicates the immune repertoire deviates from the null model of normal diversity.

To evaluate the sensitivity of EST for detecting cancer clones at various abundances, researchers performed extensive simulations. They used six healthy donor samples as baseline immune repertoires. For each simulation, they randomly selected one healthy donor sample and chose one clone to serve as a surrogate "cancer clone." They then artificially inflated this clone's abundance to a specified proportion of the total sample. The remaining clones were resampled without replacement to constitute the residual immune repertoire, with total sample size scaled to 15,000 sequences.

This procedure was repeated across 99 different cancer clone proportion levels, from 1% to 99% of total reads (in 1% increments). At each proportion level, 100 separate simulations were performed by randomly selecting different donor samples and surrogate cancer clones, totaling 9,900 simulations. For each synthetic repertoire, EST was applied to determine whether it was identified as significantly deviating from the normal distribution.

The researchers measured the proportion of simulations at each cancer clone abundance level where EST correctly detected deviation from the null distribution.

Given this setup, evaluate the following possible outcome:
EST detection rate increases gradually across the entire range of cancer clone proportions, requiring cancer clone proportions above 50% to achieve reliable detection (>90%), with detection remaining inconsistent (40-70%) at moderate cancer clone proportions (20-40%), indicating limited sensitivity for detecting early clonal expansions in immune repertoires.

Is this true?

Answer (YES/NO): NO